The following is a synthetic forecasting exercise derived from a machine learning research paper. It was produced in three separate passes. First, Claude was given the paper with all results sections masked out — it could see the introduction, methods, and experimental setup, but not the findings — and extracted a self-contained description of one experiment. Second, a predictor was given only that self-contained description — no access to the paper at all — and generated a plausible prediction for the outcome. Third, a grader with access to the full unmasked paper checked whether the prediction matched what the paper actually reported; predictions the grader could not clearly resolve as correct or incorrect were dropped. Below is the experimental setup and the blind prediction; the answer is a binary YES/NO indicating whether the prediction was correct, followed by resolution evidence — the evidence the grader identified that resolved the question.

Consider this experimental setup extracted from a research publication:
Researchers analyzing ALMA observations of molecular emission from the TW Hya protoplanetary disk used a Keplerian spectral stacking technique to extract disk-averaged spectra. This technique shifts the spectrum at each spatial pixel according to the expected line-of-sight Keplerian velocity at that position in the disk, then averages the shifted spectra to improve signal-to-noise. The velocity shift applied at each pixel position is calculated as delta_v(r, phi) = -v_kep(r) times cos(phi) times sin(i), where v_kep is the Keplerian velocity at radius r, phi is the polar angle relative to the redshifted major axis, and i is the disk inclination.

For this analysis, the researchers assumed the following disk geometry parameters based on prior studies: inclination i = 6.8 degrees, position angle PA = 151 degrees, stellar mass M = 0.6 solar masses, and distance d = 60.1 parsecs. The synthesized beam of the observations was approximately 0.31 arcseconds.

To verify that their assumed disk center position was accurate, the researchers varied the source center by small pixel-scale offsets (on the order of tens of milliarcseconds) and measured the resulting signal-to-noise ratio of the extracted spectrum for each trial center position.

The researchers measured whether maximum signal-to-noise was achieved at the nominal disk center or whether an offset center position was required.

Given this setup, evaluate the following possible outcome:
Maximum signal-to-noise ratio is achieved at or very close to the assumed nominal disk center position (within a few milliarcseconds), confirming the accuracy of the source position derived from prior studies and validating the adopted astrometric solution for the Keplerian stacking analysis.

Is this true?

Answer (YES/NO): NO